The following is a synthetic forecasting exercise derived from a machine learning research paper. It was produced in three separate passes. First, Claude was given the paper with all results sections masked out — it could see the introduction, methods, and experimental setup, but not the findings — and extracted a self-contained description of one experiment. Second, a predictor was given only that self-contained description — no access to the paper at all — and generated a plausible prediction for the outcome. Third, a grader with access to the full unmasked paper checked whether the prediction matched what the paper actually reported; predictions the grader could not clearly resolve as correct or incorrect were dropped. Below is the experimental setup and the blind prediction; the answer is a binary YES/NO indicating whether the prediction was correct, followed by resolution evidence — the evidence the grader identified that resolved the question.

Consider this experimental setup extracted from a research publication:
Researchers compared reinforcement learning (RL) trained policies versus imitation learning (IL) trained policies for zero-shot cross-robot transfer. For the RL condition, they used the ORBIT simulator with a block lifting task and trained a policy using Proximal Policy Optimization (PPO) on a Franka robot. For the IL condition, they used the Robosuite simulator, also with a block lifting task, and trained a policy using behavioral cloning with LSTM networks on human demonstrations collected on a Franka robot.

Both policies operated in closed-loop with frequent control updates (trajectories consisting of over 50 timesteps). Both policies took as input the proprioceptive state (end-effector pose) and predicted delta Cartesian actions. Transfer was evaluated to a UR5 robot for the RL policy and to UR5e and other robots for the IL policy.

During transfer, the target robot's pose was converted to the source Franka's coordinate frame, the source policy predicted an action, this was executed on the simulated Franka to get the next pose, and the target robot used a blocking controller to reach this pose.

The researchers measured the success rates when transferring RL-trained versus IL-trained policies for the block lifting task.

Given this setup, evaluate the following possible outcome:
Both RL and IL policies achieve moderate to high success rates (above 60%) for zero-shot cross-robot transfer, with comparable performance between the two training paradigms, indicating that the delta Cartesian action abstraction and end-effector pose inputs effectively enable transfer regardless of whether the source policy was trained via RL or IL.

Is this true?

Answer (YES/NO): YES